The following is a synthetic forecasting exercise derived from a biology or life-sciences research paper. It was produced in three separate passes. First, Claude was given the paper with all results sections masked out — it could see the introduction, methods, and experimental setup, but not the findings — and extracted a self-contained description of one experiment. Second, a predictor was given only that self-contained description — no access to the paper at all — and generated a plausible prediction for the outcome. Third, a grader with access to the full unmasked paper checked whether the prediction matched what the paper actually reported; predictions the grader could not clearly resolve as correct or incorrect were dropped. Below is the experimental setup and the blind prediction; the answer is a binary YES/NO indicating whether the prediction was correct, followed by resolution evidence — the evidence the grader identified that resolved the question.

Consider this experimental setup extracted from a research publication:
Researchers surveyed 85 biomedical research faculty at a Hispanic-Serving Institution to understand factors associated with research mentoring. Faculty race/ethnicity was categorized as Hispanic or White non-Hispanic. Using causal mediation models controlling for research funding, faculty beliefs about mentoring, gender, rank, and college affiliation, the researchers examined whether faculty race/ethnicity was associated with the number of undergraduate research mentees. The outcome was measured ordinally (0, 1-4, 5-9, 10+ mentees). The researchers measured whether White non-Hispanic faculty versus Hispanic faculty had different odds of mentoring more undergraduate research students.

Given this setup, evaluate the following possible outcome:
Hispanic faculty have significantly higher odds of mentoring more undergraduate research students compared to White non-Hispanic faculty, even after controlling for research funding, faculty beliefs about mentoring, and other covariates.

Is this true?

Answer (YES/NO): NO